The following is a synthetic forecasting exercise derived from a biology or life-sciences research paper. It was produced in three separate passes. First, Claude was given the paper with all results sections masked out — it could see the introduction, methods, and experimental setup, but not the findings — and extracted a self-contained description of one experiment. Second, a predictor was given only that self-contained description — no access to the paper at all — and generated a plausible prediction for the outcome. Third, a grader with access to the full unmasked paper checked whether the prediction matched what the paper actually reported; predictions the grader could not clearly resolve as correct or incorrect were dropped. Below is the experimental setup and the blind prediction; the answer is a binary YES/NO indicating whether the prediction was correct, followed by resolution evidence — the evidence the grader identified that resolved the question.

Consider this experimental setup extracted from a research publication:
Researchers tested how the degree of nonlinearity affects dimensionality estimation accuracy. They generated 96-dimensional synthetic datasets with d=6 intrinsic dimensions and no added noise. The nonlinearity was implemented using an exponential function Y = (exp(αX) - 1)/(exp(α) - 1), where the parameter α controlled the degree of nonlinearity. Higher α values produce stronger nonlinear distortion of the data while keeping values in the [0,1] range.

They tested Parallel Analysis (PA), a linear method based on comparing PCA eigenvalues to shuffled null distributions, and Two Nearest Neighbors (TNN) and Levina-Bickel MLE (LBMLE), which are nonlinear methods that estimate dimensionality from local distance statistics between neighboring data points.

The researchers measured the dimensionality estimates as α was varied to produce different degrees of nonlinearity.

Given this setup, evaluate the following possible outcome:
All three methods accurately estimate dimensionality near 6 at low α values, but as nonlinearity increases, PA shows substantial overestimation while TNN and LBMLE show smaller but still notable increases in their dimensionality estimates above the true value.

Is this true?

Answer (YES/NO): NO